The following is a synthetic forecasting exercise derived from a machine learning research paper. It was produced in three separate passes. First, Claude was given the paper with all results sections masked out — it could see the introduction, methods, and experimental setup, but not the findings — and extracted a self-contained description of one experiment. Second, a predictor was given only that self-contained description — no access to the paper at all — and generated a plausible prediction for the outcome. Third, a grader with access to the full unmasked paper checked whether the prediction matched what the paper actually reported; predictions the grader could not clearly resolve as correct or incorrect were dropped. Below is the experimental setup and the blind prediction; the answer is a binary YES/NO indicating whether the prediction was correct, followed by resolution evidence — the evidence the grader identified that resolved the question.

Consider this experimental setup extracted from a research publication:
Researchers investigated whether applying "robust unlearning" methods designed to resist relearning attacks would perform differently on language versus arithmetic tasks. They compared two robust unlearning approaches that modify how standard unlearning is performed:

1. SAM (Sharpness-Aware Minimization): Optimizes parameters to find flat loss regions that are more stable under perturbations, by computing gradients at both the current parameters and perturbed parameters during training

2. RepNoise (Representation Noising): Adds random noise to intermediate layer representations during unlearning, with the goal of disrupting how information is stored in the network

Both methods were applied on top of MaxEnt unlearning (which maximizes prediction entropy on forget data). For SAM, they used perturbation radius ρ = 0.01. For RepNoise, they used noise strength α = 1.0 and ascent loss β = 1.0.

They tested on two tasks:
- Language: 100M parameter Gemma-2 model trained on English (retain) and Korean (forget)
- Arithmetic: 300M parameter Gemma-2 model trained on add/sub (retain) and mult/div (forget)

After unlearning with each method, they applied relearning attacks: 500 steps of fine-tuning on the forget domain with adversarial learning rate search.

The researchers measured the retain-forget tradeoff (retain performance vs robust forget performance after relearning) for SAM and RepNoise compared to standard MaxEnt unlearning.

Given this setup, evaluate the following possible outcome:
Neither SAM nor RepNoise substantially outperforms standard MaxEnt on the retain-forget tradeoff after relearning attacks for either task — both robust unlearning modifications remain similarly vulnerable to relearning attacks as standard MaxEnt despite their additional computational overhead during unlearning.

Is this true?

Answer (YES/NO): YES